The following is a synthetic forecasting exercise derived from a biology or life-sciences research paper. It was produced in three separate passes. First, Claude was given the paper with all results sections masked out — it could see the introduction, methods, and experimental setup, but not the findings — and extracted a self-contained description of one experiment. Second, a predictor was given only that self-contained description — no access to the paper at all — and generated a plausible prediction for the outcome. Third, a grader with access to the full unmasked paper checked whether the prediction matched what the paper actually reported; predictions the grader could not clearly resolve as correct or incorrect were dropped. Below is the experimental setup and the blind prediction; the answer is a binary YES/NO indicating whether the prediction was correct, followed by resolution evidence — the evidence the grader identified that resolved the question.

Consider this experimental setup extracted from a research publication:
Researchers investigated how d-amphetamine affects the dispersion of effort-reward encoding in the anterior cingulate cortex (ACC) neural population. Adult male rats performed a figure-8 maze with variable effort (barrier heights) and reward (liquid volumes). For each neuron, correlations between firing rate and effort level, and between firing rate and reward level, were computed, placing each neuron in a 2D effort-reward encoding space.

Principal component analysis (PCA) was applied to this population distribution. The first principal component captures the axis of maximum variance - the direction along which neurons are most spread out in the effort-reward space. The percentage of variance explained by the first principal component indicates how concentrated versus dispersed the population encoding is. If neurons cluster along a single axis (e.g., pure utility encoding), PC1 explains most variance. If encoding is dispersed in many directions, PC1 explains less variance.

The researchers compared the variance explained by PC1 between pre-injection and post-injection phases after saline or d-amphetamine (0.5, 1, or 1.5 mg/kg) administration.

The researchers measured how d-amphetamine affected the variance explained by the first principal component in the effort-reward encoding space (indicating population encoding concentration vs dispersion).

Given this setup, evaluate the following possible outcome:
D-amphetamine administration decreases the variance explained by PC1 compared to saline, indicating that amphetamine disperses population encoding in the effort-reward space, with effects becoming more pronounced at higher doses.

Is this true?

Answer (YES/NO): YES